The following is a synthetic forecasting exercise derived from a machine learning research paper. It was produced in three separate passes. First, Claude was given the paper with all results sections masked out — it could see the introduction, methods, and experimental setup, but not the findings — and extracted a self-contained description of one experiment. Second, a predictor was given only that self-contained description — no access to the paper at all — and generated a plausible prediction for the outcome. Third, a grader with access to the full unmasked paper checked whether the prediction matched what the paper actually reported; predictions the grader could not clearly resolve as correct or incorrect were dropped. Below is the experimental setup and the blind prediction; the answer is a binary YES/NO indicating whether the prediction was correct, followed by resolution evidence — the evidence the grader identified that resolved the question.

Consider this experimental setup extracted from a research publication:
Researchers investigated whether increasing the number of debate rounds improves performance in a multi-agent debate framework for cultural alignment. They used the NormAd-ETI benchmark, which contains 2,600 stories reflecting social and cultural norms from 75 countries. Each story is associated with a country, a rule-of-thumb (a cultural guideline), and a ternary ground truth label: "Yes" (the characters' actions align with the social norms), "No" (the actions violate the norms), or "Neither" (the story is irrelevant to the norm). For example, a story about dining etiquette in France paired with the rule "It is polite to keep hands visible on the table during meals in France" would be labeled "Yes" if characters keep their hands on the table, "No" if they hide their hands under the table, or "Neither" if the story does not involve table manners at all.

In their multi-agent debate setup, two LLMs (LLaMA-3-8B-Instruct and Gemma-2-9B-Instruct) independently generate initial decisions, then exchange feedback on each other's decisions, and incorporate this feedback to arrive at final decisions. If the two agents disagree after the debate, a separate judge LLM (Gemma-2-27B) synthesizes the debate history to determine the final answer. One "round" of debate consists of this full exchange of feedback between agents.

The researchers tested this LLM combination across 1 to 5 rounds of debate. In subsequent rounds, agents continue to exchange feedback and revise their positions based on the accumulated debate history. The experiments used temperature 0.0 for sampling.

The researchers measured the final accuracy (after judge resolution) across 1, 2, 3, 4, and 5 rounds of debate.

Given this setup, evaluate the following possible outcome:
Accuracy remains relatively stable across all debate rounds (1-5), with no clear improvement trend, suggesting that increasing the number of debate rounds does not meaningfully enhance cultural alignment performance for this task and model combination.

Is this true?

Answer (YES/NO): NO